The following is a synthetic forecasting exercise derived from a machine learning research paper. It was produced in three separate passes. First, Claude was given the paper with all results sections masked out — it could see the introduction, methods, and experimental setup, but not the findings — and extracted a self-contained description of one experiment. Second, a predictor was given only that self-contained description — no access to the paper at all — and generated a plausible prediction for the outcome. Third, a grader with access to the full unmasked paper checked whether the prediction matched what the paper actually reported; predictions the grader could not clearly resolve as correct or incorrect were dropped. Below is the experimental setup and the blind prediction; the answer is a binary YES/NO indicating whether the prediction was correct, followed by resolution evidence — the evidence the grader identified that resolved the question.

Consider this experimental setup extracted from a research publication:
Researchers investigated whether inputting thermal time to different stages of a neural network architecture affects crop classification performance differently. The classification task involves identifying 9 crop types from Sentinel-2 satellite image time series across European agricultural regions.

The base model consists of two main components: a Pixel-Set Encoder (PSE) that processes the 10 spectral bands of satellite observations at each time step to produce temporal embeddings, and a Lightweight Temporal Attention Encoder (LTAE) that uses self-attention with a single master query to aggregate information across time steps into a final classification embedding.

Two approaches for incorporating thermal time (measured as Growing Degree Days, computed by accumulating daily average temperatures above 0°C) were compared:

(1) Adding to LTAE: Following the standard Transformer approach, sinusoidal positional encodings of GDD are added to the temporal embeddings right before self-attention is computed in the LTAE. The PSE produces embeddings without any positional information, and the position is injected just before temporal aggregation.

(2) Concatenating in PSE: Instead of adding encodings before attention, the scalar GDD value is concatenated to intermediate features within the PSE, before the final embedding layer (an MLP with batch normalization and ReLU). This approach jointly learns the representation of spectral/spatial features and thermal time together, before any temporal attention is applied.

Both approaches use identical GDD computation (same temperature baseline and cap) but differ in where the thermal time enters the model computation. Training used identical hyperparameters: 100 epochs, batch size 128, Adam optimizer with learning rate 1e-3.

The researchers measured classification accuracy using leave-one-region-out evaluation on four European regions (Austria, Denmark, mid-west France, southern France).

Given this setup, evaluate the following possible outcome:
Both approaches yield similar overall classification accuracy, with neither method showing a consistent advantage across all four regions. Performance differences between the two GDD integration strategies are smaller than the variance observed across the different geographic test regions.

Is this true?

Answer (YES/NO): YES